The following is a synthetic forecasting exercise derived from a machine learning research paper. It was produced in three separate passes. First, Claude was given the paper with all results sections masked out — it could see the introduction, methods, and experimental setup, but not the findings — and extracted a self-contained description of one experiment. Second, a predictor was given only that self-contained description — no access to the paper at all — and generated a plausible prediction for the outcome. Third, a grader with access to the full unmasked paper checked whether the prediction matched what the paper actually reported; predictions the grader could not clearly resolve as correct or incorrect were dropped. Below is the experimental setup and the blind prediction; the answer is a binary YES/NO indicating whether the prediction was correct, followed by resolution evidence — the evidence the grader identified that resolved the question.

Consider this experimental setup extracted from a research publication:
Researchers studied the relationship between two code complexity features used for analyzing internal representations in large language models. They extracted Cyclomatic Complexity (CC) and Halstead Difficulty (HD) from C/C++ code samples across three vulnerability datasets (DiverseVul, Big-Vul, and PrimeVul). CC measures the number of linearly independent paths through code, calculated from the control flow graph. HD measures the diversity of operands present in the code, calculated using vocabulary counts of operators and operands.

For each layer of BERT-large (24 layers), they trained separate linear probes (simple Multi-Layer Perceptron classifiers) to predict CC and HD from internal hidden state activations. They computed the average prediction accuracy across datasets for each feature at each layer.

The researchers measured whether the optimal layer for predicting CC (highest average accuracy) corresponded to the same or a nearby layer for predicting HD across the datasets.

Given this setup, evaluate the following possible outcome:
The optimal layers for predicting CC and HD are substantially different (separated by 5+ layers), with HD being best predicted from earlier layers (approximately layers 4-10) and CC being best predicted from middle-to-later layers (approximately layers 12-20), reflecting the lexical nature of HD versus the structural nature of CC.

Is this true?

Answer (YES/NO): NO